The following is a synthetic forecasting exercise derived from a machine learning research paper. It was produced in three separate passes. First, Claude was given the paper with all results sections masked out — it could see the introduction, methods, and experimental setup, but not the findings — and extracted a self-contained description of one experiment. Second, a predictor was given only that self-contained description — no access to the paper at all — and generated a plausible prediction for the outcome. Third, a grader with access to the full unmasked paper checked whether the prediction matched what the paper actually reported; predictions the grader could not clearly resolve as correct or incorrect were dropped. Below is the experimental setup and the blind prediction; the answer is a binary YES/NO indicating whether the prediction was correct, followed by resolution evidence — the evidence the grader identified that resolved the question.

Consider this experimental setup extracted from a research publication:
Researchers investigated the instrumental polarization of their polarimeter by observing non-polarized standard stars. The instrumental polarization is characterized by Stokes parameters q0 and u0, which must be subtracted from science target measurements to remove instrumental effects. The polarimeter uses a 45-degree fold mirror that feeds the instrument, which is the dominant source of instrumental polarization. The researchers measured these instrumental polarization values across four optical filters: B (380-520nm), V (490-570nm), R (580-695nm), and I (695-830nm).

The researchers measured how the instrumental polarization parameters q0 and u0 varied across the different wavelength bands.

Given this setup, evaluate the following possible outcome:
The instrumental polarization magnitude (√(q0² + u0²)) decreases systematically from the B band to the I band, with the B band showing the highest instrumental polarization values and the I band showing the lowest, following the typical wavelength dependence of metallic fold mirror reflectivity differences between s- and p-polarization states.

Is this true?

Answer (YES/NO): NO